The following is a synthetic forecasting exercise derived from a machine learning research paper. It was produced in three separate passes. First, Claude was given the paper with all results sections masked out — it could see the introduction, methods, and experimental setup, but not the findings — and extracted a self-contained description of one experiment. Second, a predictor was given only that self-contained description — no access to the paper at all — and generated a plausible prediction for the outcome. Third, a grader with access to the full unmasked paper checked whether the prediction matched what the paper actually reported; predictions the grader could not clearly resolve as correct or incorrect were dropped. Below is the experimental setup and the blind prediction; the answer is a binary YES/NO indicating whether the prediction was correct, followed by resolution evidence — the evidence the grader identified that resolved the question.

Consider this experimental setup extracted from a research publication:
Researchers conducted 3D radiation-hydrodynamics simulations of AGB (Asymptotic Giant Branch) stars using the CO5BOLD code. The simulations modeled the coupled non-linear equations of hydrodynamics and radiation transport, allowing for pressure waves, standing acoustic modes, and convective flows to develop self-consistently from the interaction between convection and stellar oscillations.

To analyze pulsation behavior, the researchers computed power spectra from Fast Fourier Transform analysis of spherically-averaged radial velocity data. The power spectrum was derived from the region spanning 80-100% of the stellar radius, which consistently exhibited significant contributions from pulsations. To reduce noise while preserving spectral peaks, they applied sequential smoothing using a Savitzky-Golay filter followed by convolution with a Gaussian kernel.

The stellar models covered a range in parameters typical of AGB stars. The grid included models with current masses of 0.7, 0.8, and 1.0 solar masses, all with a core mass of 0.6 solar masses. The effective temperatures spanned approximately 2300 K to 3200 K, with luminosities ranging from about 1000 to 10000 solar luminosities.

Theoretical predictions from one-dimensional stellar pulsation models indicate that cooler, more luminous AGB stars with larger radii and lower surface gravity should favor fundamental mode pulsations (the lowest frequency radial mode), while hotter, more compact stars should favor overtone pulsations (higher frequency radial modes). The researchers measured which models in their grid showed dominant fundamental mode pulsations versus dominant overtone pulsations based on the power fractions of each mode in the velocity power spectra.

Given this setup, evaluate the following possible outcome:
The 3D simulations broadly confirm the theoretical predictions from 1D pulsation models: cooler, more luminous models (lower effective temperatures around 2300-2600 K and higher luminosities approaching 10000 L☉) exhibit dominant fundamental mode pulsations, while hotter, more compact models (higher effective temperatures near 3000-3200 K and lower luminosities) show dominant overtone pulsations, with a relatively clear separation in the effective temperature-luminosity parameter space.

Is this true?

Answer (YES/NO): NO